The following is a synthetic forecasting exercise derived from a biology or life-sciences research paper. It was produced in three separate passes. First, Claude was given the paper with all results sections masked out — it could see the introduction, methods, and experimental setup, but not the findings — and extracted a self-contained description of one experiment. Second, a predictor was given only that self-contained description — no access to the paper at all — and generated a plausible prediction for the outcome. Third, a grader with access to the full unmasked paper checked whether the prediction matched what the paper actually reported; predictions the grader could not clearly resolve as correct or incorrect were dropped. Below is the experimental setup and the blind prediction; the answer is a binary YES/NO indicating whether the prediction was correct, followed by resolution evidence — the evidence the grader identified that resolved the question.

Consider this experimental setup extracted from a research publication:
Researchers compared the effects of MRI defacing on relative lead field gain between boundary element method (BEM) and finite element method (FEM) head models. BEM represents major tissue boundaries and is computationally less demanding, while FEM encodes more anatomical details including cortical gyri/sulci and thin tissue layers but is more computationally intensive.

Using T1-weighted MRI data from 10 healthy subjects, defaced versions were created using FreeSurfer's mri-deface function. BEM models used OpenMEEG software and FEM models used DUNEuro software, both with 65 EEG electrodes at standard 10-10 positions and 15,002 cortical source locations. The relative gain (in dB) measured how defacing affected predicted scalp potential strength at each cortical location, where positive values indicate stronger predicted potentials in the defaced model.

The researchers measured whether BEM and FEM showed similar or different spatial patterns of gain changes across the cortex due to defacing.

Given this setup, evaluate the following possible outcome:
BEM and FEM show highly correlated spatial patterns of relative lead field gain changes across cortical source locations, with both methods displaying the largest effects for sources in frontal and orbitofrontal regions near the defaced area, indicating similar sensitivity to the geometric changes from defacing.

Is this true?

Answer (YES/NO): NO